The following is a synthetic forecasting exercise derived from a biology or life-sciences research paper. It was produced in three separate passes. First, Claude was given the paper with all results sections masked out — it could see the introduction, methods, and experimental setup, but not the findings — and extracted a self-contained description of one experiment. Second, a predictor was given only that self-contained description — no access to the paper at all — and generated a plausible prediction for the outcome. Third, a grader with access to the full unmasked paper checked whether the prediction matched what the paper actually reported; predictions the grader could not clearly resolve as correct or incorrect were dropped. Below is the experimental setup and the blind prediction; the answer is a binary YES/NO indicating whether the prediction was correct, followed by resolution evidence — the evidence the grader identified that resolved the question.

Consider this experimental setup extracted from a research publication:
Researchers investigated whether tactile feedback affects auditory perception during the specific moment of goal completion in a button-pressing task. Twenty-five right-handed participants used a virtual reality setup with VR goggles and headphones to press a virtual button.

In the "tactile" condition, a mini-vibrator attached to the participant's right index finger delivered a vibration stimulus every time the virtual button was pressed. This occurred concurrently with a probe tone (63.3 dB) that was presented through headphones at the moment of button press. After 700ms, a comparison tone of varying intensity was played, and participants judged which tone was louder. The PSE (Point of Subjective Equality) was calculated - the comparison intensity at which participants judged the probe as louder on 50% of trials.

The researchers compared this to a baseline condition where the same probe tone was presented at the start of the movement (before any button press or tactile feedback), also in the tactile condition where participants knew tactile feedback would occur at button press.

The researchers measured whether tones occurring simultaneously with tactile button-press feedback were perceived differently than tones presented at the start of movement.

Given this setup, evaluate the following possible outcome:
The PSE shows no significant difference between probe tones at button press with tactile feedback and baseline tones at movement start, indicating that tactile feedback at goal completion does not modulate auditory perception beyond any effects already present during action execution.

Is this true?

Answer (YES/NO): NO